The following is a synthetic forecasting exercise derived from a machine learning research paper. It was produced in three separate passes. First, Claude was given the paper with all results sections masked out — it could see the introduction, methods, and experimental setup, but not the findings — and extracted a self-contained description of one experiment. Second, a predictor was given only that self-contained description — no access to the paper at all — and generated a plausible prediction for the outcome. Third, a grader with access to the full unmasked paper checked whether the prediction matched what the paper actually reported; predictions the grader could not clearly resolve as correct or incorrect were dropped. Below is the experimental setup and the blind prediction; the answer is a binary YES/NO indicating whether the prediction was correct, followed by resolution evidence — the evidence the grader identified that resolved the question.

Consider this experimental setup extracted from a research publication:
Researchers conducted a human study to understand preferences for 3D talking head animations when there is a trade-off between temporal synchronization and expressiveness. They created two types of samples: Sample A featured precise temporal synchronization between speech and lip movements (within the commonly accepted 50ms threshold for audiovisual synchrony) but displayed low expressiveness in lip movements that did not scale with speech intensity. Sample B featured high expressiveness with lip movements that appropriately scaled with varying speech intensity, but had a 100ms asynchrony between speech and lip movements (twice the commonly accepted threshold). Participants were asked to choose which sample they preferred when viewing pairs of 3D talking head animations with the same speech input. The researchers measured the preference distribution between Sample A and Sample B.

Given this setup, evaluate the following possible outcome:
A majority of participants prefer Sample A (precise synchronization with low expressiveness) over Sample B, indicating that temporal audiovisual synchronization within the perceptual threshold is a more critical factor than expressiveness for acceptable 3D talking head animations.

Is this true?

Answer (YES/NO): NO